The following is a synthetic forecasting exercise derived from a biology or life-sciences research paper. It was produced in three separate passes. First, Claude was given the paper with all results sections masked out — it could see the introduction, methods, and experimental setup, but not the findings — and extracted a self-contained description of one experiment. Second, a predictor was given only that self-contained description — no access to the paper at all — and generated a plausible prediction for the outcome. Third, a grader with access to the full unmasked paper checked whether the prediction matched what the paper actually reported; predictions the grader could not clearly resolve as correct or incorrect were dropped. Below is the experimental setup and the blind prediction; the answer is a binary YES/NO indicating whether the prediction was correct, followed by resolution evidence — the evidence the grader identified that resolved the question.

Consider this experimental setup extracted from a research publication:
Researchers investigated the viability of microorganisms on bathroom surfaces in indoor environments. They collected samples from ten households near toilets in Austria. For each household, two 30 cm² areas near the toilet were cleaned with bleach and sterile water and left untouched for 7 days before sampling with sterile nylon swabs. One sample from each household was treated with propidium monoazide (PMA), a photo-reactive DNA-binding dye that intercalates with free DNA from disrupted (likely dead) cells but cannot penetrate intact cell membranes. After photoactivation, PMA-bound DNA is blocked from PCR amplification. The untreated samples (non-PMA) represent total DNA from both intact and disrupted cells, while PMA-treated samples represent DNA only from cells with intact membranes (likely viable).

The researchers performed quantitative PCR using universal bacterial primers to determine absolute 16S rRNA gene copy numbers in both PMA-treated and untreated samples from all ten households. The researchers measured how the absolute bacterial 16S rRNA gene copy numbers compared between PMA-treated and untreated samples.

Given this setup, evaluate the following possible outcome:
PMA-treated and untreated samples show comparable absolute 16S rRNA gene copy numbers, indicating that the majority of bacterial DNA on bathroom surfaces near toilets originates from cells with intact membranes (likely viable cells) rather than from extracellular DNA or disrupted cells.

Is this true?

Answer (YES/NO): NO